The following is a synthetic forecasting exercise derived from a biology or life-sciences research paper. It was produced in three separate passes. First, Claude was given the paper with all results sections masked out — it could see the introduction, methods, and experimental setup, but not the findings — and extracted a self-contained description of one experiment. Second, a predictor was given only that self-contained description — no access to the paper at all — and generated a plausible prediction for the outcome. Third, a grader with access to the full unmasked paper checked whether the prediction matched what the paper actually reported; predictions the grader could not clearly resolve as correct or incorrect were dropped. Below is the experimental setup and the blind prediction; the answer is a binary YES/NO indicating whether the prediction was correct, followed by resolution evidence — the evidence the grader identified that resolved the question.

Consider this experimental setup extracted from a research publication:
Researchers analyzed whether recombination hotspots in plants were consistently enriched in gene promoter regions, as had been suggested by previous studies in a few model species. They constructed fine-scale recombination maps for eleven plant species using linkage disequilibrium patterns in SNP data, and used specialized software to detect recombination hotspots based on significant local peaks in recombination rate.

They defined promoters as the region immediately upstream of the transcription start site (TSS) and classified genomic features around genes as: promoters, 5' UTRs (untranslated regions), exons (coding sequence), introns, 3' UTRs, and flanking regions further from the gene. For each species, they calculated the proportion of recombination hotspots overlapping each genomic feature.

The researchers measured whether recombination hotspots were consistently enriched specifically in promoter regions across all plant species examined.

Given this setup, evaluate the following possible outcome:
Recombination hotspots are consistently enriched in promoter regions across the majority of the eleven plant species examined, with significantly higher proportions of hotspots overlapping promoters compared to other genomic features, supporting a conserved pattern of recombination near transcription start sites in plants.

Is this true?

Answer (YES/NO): NO